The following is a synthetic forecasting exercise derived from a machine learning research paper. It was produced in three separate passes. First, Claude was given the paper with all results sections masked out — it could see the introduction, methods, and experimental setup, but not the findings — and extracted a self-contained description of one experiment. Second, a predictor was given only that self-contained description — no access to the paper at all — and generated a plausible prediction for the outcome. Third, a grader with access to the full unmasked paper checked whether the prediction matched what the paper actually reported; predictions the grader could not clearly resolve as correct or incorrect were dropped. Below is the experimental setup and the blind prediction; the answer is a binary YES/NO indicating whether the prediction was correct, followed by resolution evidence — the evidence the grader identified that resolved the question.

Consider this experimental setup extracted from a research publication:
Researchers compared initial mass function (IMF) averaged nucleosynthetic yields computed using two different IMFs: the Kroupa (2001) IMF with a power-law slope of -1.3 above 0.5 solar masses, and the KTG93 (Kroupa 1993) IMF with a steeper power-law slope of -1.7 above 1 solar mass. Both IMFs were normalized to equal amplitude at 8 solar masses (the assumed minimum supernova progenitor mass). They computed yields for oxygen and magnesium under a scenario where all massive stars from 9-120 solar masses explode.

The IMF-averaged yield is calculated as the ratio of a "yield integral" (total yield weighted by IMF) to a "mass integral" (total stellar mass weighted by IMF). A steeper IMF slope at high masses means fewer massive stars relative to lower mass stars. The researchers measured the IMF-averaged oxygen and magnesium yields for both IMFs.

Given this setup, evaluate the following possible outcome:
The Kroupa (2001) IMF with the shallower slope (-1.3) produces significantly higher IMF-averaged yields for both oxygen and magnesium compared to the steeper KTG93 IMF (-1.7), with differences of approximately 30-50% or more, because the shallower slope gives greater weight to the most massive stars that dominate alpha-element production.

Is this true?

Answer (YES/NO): YES